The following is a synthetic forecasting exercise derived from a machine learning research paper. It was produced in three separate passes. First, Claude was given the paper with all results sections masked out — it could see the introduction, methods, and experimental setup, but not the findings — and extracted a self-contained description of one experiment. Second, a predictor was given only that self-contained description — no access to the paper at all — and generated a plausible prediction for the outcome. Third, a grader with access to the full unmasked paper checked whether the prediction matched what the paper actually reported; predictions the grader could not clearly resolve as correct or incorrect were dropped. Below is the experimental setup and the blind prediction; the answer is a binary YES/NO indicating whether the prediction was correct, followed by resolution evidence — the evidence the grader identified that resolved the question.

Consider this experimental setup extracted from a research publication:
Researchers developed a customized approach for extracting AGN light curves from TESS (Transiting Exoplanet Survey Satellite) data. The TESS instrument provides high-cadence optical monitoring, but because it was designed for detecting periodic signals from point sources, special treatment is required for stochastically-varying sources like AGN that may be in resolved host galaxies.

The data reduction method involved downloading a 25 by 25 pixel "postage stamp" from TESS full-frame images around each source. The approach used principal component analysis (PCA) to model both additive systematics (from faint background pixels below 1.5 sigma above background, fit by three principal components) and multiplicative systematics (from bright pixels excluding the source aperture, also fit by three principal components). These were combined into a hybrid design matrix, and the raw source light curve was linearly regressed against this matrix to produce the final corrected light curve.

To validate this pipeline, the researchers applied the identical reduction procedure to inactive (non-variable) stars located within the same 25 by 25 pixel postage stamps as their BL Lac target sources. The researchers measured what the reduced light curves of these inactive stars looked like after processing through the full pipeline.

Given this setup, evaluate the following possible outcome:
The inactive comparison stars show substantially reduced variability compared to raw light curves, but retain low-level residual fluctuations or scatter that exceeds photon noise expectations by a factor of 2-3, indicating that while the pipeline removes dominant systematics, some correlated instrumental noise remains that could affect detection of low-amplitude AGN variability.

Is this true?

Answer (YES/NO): NO